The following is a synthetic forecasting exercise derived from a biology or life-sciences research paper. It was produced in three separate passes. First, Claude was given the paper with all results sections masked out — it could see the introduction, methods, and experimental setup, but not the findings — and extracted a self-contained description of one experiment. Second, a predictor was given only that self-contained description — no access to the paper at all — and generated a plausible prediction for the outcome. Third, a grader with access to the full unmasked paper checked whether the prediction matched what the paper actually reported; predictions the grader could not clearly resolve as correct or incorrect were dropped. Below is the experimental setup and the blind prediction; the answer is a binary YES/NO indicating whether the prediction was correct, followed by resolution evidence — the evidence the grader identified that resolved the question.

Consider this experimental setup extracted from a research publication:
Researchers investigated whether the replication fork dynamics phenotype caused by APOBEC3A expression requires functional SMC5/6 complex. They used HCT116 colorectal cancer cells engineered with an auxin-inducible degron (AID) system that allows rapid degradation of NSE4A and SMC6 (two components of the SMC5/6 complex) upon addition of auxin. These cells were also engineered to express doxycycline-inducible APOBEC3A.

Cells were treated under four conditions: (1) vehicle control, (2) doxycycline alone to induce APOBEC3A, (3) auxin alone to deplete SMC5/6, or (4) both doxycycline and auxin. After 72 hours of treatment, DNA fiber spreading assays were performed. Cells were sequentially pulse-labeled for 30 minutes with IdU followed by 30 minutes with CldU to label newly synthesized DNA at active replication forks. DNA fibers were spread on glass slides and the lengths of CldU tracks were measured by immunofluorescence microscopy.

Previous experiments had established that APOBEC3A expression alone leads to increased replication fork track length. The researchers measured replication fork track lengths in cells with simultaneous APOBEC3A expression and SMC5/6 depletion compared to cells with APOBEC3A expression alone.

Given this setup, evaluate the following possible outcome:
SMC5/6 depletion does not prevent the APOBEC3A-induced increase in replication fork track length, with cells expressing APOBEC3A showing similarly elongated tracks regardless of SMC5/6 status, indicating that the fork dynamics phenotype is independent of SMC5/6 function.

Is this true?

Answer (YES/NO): NO